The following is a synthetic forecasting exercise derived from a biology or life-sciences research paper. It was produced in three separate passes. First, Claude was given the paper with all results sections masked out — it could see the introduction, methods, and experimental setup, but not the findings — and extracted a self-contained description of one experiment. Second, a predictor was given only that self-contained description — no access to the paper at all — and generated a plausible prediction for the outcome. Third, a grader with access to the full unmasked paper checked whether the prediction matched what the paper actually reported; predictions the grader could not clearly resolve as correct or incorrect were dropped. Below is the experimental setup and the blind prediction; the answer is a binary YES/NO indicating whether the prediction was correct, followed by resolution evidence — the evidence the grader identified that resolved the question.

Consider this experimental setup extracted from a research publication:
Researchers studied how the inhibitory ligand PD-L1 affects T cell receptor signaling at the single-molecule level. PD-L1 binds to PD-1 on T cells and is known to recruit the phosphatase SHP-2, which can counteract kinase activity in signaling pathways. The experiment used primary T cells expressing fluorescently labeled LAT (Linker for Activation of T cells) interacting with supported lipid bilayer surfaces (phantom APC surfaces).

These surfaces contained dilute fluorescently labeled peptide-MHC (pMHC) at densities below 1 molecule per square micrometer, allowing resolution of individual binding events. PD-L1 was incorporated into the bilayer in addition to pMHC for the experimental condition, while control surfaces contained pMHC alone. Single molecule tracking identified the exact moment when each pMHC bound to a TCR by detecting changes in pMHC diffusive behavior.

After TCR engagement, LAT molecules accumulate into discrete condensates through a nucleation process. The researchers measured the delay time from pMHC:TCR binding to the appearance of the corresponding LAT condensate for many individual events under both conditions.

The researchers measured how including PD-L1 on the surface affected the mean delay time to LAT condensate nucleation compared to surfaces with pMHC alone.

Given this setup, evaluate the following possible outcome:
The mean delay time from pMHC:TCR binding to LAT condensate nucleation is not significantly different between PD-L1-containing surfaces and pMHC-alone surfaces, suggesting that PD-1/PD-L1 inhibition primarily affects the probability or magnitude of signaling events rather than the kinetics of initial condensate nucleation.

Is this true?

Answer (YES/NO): NO